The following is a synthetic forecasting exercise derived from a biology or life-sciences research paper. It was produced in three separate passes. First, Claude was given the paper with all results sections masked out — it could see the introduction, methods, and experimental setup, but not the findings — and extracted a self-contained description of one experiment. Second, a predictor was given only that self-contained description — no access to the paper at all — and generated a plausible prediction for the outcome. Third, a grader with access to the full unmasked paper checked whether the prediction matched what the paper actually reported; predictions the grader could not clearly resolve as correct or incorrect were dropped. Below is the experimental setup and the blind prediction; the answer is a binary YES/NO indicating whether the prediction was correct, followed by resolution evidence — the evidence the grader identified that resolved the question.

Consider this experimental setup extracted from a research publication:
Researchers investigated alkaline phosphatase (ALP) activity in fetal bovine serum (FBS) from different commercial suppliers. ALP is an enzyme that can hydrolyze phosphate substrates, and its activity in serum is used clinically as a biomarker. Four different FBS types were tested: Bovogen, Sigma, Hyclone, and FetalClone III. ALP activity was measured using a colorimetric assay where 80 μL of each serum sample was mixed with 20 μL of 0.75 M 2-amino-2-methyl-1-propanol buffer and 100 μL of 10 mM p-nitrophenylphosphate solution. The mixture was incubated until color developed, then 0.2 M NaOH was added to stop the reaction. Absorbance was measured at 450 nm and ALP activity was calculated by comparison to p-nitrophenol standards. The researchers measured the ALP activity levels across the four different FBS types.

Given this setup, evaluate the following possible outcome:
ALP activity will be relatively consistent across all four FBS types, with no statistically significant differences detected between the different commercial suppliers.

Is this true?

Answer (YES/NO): NO